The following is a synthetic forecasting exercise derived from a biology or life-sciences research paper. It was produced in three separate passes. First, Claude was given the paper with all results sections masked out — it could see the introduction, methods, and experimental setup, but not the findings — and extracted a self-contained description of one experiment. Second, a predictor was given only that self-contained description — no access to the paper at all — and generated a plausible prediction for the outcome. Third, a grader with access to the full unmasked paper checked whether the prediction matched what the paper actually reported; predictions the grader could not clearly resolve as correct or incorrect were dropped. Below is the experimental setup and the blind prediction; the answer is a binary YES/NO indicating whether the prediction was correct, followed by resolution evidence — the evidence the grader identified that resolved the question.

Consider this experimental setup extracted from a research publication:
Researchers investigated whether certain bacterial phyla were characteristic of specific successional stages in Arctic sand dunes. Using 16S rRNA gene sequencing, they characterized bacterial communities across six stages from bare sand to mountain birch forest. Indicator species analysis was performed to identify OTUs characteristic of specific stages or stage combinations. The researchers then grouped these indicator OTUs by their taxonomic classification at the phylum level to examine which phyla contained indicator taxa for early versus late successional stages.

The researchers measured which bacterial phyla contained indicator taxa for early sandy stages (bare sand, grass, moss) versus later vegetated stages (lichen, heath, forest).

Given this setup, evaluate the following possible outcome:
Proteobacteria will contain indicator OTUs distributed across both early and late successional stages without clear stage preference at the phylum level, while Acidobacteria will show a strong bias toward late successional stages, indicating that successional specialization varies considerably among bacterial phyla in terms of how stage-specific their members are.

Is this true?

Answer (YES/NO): NO